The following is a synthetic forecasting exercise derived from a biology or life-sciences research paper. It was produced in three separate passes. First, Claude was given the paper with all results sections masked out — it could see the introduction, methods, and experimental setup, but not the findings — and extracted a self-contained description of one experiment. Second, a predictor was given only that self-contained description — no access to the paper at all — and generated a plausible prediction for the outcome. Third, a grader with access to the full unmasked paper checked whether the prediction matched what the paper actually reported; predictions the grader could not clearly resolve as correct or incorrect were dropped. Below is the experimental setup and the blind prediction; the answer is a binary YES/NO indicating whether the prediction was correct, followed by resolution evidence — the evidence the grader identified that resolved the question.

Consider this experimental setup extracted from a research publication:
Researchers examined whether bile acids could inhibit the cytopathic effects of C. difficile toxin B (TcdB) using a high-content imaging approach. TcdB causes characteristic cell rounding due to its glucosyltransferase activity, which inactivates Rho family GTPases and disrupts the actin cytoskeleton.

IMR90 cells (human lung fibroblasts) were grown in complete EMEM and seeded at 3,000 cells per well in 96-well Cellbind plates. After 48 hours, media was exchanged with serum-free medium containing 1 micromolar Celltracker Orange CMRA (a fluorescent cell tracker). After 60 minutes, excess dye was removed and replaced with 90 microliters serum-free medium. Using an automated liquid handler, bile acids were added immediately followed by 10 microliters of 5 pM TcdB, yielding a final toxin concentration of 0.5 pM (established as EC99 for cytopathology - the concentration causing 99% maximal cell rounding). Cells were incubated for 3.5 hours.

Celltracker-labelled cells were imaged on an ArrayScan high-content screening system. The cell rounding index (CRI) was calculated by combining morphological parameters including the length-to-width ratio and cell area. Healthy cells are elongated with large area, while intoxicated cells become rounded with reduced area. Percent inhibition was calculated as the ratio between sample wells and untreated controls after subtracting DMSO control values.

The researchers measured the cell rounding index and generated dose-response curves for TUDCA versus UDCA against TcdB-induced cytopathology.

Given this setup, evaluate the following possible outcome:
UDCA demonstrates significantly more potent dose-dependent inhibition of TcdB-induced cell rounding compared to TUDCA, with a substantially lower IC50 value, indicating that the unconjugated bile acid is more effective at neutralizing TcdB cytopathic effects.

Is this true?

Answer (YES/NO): NO